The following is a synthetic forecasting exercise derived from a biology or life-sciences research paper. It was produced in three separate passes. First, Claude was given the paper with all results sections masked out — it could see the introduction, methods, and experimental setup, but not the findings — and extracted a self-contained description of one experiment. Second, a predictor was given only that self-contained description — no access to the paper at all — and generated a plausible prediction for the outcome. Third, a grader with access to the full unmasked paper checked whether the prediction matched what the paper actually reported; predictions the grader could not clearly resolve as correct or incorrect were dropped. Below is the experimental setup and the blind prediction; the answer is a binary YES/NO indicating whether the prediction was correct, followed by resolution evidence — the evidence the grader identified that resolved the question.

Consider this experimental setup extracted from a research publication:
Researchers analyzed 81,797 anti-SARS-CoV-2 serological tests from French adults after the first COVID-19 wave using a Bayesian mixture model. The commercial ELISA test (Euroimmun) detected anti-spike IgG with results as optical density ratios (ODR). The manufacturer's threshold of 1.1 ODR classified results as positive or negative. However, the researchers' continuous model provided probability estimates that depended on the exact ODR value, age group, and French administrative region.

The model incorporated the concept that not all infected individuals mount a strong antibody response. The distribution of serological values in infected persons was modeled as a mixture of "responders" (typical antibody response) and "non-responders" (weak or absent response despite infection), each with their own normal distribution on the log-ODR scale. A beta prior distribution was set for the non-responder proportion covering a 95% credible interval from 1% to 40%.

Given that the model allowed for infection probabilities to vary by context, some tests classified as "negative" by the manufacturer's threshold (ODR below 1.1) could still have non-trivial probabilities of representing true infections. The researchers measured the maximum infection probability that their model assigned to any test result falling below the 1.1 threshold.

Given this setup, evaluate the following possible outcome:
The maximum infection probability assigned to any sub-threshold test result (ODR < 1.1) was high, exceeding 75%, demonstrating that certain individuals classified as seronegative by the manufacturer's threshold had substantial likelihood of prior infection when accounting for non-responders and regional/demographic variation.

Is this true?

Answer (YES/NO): NO